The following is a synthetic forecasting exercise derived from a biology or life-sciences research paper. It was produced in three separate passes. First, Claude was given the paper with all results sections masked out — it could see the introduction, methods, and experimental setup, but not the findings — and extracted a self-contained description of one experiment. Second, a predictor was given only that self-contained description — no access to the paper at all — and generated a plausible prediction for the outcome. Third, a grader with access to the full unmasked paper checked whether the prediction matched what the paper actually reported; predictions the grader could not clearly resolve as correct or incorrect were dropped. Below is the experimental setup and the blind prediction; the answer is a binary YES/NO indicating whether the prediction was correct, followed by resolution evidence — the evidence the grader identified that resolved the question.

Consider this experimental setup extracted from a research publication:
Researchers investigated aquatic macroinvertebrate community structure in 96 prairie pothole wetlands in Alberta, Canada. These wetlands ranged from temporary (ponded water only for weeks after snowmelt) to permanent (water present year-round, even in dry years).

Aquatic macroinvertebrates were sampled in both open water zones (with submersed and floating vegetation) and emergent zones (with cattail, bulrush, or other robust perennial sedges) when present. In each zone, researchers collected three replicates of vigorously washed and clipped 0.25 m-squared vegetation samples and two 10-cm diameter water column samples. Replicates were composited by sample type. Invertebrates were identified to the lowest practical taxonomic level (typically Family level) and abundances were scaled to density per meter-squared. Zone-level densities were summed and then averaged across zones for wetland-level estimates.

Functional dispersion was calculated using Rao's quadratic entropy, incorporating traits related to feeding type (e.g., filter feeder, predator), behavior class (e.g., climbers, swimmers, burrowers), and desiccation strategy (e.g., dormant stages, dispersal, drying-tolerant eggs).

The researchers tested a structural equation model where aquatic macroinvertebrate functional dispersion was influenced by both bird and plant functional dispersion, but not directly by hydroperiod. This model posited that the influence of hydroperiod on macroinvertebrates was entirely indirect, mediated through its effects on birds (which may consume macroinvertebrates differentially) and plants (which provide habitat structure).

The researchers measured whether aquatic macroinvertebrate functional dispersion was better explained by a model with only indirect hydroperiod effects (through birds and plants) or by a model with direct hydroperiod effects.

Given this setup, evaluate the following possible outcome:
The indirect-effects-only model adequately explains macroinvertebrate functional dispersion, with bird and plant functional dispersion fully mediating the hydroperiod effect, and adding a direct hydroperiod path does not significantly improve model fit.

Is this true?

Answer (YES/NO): NO